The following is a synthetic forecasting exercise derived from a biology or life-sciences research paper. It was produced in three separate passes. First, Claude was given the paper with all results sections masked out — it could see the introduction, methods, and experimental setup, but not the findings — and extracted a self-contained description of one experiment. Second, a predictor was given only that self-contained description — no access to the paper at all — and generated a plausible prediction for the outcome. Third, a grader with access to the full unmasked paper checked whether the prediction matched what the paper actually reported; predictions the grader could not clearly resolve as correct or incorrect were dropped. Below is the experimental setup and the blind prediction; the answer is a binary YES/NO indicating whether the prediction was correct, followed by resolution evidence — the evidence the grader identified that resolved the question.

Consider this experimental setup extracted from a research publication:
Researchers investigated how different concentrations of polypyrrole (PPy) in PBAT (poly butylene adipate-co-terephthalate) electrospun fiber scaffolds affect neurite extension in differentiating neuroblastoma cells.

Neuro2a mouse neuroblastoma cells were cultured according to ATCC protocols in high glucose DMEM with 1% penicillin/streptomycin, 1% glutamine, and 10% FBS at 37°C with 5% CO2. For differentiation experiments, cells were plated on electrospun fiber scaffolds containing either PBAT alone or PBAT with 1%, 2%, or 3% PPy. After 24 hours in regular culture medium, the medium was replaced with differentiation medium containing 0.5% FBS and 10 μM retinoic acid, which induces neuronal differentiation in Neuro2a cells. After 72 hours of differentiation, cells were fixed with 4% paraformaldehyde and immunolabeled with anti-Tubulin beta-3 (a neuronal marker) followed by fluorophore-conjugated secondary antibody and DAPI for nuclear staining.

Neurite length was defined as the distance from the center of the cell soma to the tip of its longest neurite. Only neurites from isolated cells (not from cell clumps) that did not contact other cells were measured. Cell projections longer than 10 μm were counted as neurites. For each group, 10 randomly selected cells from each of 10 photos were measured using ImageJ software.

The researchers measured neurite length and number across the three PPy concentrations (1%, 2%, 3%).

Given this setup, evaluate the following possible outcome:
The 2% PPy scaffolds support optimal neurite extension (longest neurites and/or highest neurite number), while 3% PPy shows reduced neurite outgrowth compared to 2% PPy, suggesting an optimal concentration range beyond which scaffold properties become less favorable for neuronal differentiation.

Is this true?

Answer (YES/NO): NO